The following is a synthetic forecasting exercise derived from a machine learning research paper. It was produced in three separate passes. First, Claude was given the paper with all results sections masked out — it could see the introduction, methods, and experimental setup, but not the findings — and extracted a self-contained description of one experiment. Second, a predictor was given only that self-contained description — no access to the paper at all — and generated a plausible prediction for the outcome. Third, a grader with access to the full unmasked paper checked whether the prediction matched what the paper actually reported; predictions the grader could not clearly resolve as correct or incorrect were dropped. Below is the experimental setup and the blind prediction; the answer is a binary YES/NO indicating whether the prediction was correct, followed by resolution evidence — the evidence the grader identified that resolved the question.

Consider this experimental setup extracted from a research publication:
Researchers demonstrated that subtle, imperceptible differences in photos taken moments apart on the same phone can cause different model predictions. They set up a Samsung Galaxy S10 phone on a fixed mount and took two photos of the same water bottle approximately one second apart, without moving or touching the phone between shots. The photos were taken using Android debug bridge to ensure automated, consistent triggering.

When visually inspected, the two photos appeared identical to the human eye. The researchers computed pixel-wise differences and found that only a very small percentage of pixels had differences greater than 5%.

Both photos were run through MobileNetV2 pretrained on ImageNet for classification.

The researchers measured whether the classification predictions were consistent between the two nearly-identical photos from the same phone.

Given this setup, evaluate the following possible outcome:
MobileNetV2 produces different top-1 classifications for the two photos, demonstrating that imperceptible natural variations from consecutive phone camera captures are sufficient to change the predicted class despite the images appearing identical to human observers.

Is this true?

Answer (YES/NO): YES